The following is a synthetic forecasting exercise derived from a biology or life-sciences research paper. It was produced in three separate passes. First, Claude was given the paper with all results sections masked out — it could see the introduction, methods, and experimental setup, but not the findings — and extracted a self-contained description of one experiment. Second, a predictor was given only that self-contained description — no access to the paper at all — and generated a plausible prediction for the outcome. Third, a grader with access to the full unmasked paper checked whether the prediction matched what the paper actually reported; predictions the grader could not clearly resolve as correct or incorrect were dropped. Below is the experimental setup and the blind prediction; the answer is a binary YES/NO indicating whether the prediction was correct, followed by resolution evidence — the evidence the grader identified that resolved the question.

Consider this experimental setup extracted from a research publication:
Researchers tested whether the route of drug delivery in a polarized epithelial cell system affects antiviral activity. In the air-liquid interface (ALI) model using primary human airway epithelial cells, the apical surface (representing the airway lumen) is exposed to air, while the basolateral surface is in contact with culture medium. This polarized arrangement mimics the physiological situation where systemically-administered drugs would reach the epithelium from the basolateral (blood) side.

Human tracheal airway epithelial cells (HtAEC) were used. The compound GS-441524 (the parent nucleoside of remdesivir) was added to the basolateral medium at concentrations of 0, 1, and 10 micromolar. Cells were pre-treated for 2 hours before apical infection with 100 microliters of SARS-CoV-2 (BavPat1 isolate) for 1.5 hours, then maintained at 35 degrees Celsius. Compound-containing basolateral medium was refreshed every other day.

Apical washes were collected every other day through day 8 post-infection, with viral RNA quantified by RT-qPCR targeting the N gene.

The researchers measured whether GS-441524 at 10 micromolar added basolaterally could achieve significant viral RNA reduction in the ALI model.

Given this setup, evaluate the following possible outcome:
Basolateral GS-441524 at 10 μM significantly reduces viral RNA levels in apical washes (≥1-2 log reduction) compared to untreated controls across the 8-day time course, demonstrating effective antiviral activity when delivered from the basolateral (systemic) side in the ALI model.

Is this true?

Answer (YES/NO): YES